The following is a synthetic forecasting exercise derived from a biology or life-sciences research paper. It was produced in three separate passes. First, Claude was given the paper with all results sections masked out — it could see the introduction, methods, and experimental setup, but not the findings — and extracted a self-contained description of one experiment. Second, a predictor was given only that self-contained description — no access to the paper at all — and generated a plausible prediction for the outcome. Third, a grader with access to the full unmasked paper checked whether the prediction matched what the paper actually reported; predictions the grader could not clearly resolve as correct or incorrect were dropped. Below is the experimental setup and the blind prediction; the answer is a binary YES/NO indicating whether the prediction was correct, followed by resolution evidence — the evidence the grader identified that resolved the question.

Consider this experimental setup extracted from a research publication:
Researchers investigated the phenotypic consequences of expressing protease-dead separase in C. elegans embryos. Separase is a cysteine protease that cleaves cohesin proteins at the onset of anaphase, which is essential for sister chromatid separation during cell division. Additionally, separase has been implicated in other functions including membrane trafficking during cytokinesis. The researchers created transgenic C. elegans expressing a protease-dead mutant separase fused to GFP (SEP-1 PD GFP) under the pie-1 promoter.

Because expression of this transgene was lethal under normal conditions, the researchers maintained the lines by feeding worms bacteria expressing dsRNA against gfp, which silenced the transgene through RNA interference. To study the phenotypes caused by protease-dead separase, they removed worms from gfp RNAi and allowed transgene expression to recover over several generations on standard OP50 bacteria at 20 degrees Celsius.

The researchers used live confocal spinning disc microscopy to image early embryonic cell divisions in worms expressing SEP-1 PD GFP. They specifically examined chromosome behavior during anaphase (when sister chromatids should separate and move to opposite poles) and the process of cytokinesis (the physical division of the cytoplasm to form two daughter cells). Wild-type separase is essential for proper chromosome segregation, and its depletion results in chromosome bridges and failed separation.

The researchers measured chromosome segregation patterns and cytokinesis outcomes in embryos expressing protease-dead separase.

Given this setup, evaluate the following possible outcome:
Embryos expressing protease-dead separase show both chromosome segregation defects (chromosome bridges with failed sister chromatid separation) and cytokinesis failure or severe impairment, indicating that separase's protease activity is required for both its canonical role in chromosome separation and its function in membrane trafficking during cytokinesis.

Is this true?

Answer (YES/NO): YES